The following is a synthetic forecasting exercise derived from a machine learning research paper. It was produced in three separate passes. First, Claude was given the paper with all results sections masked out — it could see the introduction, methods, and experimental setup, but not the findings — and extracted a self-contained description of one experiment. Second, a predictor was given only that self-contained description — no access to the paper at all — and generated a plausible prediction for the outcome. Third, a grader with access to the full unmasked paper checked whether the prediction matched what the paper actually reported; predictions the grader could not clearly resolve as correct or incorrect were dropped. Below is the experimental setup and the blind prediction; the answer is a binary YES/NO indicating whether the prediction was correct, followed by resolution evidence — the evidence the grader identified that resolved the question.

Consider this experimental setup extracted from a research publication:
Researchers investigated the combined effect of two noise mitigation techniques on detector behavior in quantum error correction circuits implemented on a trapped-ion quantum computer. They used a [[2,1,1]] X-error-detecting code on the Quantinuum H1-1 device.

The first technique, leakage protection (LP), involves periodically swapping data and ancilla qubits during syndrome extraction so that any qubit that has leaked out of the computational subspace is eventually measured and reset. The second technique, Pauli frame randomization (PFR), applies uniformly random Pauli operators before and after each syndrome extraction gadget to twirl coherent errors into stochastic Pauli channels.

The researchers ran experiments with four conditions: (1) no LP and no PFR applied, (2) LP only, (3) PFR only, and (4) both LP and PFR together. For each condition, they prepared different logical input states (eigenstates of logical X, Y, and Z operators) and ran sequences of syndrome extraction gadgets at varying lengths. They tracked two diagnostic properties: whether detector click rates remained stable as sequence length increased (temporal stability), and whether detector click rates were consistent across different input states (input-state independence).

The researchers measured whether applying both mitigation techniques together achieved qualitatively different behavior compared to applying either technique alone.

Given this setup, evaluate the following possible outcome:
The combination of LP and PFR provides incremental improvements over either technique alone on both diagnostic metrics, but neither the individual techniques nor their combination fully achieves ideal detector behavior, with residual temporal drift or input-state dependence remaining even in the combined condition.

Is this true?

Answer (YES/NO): NO